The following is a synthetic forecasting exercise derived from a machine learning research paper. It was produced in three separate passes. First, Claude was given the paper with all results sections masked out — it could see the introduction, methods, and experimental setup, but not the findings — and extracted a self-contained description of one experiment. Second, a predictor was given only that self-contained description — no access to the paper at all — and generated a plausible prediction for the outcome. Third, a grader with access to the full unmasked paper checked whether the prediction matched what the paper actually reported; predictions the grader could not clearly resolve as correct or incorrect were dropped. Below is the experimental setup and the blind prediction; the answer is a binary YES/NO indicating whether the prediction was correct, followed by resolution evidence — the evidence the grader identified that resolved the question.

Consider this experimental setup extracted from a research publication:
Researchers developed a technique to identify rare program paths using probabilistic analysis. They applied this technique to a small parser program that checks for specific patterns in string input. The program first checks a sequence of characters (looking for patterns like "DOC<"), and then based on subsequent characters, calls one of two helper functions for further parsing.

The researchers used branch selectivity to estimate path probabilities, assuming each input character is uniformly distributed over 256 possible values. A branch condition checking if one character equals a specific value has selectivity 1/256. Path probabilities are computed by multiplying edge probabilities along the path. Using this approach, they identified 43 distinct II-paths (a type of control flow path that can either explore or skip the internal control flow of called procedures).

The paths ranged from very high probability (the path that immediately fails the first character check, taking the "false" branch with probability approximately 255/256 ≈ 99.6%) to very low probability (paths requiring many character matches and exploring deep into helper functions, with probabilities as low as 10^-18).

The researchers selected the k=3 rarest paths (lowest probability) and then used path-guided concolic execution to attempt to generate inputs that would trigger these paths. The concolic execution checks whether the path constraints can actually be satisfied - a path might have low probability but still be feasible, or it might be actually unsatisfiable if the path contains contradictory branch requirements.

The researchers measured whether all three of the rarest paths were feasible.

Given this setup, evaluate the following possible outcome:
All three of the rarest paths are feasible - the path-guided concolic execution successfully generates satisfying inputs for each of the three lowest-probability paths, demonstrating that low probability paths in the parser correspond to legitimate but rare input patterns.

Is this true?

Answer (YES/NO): NO